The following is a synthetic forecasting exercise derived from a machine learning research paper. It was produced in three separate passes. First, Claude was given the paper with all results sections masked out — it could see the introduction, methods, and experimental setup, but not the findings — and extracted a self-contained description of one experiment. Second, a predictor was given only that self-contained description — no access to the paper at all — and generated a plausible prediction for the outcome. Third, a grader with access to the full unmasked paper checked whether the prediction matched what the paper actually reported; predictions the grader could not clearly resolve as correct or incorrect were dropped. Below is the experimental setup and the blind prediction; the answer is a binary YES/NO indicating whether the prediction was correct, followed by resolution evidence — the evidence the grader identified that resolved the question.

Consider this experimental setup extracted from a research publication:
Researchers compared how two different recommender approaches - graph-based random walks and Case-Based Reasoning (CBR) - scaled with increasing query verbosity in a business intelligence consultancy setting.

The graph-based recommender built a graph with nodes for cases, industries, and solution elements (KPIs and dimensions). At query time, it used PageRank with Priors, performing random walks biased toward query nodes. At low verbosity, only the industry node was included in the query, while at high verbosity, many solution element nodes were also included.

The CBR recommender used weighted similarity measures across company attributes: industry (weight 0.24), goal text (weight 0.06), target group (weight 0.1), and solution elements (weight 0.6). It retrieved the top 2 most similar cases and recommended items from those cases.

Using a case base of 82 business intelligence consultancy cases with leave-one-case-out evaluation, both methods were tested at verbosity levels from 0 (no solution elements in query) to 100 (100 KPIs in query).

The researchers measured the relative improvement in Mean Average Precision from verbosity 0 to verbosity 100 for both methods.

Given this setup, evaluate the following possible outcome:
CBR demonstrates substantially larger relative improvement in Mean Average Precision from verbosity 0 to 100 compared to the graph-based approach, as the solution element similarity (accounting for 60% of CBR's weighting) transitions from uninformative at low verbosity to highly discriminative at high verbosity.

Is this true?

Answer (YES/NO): NO